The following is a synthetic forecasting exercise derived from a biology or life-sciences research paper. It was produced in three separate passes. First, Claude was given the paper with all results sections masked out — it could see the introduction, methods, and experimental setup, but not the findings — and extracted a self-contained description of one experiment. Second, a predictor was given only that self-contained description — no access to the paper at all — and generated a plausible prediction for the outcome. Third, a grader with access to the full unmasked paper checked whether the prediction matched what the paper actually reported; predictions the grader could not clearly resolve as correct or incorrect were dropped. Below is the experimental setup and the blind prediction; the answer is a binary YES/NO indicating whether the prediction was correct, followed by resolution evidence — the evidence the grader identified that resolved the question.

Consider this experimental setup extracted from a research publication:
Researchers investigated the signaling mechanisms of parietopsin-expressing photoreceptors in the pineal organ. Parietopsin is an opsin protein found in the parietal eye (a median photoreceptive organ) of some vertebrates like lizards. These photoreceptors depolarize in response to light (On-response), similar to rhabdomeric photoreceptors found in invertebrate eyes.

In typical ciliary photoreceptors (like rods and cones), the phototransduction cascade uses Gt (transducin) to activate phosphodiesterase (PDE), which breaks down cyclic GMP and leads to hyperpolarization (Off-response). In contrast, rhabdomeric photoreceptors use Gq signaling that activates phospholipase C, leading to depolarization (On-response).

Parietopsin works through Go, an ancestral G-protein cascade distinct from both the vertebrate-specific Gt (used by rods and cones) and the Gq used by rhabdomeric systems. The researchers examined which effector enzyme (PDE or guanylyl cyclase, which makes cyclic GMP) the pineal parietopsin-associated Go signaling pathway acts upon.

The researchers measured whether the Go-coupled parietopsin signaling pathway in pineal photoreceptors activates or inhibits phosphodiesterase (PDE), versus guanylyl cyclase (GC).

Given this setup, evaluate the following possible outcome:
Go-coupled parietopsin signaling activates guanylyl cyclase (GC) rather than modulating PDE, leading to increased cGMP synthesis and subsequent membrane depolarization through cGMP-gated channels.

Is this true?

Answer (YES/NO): NO